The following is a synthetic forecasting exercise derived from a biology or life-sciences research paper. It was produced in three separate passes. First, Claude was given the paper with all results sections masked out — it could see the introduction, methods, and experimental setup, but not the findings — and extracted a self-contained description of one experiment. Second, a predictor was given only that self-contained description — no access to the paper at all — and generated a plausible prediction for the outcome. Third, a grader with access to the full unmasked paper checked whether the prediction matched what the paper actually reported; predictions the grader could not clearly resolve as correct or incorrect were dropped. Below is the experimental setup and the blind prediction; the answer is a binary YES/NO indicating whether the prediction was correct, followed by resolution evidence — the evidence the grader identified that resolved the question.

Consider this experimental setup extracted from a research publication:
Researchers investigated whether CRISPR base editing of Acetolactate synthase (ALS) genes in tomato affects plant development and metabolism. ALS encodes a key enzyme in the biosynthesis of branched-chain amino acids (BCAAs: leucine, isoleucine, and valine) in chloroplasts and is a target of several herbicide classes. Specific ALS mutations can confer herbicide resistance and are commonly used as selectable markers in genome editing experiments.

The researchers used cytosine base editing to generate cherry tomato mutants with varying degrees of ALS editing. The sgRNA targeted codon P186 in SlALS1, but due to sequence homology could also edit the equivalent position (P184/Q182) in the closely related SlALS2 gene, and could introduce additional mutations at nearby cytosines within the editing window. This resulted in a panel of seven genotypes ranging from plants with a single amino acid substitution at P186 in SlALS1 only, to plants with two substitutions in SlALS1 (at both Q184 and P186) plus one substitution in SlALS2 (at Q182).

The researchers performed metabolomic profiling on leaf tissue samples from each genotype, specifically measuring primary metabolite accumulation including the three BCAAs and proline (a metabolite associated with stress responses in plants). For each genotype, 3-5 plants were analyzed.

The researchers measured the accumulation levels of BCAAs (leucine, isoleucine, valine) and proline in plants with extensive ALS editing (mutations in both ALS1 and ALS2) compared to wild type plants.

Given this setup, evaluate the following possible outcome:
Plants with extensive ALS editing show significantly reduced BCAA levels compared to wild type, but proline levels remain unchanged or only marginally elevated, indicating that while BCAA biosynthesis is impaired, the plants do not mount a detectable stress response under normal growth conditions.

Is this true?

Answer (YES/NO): NO